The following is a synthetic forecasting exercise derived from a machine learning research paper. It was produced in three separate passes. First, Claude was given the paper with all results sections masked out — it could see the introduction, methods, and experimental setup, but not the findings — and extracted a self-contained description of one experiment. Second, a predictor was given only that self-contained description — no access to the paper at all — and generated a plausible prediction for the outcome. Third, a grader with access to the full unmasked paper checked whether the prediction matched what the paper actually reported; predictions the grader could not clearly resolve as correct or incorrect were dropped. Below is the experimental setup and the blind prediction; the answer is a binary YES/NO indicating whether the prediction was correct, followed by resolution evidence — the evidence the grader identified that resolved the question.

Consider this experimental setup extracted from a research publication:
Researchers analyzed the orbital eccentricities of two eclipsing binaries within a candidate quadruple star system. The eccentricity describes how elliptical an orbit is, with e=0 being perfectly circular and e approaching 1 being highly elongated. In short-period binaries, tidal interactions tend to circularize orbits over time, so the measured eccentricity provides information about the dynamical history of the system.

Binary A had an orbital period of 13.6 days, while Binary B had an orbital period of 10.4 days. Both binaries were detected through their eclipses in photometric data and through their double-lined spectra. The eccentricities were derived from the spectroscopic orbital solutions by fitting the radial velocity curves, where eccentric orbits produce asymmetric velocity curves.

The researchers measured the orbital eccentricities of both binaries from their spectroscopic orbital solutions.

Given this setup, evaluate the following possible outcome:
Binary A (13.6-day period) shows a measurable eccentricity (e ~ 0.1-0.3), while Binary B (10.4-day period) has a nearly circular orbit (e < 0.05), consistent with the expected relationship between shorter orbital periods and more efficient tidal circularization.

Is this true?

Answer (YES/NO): NO